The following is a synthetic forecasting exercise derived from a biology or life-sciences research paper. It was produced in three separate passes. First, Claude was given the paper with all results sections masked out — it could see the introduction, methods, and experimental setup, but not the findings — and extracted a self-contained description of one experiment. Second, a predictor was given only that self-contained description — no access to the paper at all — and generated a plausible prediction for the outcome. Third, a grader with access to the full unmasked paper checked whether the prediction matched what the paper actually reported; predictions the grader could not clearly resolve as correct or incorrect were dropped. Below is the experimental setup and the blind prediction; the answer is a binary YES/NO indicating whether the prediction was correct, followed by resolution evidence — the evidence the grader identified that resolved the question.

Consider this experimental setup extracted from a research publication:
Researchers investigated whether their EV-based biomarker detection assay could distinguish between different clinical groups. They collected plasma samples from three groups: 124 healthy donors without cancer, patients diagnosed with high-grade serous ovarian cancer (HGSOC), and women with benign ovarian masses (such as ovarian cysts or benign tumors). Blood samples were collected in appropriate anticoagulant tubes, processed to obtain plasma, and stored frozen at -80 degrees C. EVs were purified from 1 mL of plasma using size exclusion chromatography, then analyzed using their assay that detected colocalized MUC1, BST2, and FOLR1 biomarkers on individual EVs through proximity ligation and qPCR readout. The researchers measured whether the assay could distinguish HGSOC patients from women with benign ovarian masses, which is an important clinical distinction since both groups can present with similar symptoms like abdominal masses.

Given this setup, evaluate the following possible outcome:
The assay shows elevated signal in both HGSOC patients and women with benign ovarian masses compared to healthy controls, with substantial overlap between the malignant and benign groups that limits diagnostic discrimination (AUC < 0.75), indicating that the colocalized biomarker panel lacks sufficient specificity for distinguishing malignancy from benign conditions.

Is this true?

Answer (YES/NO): NO